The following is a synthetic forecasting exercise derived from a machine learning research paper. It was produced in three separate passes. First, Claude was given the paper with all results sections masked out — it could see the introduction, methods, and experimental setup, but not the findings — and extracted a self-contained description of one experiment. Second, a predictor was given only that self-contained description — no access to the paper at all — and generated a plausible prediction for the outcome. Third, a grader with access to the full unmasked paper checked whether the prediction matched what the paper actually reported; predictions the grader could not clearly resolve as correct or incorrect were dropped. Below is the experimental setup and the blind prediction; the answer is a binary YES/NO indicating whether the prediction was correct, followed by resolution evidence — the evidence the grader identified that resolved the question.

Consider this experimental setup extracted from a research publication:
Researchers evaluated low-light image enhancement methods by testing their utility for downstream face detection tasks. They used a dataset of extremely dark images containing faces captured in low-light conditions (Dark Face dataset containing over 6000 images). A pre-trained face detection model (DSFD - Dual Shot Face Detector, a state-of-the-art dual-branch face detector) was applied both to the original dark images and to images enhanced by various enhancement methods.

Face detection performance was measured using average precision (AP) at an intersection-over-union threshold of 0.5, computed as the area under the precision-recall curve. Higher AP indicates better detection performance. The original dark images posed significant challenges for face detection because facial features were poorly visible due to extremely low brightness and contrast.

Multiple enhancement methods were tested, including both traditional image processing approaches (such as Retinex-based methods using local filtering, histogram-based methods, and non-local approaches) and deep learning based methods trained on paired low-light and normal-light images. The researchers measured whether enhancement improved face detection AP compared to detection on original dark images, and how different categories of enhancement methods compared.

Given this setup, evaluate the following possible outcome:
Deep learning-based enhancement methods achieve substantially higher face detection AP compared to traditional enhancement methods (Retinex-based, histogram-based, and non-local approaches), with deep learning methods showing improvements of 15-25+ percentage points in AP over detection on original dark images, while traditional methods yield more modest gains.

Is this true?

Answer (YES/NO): NO